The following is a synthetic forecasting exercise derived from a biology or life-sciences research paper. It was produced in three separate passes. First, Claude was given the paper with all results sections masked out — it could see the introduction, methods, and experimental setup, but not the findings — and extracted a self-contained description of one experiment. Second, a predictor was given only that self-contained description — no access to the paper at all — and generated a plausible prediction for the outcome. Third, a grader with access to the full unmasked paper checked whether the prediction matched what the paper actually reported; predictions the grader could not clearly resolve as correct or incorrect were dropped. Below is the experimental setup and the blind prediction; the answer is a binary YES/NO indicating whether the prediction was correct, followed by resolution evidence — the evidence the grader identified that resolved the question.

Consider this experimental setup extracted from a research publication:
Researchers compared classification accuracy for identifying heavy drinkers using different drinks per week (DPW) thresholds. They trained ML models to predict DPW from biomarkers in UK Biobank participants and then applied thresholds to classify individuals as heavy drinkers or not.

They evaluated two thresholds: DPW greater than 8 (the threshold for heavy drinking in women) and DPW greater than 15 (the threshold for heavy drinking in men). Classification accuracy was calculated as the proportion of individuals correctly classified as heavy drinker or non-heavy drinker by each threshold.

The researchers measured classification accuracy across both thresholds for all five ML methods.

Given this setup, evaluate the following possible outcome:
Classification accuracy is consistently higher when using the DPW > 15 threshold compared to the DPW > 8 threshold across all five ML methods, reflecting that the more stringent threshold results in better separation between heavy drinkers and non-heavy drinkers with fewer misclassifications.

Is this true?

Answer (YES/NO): YES